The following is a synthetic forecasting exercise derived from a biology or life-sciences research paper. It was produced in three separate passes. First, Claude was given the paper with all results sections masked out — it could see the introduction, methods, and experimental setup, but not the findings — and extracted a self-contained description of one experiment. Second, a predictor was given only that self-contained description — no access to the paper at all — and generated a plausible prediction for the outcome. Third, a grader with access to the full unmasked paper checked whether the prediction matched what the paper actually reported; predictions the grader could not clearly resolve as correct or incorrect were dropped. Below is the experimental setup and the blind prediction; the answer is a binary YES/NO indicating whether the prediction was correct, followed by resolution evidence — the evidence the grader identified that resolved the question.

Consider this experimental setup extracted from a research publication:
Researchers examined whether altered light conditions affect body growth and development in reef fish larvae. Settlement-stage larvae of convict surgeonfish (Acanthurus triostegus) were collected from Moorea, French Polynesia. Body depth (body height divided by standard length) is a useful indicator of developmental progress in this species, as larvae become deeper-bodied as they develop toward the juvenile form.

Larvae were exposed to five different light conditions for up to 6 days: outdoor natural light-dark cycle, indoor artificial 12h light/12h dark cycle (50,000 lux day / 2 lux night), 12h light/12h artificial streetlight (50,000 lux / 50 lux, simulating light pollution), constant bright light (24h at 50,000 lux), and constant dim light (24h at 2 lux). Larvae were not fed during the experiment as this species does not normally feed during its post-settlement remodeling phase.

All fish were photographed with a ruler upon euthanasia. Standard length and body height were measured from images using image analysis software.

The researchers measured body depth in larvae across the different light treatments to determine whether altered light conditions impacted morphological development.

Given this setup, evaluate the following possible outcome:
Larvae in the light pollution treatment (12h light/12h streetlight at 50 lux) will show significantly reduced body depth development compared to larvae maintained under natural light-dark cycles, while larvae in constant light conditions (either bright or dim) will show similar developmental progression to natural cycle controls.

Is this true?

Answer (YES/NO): NO